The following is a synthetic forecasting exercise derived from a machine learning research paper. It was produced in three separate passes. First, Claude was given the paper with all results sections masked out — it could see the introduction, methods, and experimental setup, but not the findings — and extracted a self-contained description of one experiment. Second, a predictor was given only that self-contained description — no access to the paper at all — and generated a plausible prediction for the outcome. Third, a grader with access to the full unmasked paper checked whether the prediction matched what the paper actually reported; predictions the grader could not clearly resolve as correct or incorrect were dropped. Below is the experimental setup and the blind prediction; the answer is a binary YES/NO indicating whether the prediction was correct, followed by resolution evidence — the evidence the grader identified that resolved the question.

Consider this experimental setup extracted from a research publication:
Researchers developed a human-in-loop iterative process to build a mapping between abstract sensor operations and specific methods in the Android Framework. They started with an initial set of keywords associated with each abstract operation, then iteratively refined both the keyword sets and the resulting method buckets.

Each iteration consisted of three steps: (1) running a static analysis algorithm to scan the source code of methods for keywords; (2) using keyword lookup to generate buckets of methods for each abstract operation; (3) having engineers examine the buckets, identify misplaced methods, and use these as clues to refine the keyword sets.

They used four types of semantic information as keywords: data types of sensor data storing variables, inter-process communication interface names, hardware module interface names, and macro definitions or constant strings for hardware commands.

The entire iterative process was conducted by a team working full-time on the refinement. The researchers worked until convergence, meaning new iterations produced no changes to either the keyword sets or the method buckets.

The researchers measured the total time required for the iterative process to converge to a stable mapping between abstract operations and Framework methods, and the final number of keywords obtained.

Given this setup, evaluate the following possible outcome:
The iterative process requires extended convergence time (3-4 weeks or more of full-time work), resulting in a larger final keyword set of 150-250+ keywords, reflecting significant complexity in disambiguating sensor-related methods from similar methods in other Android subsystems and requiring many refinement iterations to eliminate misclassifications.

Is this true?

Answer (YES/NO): NO